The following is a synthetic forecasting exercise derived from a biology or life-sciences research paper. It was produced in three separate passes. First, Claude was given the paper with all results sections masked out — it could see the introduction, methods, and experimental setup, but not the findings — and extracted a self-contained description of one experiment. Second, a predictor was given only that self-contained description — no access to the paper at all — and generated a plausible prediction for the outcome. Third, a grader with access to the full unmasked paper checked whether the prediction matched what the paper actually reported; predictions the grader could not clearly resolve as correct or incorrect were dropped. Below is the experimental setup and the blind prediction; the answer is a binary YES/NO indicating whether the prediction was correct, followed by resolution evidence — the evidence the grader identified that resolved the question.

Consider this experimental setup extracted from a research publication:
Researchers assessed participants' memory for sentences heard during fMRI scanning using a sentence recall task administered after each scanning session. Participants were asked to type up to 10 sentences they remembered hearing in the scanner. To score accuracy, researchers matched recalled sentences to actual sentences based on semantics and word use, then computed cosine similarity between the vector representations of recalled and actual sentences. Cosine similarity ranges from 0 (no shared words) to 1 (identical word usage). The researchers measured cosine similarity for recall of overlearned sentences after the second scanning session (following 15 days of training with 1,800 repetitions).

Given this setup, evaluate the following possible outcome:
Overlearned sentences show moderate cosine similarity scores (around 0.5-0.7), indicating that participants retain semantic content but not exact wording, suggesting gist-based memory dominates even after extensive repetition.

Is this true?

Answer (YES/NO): NO